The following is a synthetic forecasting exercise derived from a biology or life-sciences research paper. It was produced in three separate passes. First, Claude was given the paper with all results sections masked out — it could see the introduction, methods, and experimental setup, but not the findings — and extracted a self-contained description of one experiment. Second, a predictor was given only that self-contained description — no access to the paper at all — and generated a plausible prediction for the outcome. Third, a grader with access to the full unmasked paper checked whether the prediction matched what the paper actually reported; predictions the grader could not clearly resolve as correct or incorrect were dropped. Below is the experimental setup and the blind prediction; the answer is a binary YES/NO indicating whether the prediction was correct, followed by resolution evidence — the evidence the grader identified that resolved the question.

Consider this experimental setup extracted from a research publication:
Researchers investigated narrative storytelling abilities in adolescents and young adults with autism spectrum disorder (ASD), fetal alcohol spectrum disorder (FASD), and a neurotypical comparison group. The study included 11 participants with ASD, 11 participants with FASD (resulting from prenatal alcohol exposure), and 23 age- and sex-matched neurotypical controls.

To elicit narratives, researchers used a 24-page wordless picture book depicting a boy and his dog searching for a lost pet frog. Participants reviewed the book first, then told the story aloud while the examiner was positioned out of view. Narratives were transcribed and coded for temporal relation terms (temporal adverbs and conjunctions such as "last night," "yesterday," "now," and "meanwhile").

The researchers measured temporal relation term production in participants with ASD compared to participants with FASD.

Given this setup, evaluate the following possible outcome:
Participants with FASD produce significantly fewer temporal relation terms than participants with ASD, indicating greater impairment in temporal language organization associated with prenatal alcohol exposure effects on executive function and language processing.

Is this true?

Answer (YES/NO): NO